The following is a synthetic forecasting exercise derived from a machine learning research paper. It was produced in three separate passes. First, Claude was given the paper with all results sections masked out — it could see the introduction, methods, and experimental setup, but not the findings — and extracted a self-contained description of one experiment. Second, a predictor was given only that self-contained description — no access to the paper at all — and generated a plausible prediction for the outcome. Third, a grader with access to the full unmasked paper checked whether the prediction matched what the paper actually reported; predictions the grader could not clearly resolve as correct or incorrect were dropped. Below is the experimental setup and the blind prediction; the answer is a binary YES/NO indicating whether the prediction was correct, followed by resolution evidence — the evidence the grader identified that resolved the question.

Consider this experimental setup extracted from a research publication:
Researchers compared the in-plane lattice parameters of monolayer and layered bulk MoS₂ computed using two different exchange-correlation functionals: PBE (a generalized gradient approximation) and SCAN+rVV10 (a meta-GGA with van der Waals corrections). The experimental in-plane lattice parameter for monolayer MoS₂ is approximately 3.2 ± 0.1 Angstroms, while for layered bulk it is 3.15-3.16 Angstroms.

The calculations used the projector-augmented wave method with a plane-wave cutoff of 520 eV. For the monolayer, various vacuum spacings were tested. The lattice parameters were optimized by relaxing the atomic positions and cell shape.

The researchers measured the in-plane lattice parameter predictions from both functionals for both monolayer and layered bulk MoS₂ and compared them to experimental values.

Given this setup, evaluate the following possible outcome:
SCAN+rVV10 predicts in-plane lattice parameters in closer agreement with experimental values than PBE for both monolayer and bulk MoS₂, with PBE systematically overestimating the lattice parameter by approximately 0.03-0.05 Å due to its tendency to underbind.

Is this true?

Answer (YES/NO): NO